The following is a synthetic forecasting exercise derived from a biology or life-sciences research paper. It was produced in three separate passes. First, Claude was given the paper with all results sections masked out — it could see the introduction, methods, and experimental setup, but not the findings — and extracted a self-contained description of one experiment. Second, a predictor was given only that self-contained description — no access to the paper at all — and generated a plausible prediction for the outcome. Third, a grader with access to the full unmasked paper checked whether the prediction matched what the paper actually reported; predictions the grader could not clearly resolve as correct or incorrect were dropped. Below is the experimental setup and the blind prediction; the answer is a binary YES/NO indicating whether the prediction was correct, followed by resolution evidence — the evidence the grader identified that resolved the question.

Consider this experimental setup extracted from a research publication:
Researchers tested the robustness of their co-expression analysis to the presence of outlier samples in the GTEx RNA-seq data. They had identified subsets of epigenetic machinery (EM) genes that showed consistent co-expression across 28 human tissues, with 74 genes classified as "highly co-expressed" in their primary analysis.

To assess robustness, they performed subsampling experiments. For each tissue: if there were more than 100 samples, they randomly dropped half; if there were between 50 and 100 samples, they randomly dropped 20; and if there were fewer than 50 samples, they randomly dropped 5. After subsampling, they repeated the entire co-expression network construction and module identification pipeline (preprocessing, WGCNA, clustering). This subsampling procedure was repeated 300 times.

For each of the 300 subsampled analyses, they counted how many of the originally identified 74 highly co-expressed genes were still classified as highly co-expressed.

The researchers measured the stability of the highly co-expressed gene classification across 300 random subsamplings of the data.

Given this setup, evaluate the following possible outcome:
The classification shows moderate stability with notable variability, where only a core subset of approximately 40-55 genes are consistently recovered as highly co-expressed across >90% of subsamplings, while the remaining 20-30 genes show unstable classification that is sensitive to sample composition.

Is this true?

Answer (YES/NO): NO